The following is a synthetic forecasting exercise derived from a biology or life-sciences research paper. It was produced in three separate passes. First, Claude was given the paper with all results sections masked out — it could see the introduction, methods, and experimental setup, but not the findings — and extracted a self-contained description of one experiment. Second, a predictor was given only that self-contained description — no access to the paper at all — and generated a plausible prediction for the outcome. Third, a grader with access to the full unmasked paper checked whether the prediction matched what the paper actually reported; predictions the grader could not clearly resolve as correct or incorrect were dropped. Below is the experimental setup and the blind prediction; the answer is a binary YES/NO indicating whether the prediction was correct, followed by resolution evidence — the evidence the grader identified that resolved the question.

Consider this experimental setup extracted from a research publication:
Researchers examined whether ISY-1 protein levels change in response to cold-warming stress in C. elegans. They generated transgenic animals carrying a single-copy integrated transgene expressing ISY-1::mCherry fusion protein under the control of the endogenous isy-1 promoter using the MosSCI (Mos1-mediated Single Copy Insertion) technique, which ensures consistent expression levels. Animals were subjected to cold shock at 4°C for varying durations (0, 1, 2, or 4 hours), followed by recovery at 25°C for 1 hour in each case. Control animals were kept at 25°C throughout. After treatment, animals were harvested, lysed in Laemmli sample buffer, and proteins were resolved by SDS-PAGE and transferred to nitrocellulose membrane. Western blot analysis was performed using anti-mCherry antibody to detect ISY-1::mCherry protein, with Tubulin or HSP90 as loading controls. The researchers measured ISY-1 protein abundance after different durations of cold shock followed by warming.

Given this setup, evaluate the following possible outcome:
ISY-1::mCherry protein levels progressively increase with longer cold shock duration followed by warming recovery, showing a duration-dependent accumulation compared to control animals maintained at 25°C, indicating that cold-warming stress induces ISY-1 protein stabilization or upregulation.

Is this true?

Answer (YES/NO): NO